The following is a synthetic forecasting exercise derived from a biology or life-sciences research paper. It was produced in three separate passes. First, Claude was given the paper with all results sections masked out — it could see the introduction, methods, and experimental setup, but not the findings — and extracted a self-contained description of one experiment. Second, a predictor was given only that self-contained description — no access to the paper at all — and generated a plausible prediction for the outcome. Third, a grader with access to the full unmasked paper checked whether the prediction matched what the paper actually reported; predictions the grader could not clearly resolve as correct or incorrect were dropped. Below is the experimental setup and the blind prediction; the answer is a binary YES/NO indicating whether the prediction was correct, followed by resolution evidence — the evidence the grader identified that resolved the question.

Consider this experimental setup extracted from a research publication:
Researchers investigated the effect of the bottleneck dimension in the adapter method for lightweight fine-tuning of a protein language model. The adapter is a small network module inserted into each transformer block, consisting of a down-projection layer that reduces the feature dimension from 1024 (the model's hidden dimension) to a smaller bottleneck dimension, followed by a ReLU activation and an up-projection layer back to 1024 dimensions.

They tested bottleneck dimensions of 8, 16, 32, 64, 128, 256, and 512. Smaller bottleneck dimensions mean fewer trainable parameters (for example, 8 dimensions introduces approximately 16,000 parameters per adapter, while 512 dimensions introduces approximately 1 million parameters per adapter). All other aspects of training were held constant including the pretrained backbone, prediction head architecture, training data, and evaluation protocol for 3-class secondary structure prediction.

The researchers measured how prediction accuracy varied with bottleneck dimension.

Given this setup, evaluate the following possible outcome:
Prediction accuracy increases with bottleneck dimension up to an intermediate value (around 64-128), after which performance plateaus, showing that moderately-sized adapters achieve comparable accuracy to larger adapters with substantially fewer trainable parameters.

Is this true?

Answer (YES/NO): NO